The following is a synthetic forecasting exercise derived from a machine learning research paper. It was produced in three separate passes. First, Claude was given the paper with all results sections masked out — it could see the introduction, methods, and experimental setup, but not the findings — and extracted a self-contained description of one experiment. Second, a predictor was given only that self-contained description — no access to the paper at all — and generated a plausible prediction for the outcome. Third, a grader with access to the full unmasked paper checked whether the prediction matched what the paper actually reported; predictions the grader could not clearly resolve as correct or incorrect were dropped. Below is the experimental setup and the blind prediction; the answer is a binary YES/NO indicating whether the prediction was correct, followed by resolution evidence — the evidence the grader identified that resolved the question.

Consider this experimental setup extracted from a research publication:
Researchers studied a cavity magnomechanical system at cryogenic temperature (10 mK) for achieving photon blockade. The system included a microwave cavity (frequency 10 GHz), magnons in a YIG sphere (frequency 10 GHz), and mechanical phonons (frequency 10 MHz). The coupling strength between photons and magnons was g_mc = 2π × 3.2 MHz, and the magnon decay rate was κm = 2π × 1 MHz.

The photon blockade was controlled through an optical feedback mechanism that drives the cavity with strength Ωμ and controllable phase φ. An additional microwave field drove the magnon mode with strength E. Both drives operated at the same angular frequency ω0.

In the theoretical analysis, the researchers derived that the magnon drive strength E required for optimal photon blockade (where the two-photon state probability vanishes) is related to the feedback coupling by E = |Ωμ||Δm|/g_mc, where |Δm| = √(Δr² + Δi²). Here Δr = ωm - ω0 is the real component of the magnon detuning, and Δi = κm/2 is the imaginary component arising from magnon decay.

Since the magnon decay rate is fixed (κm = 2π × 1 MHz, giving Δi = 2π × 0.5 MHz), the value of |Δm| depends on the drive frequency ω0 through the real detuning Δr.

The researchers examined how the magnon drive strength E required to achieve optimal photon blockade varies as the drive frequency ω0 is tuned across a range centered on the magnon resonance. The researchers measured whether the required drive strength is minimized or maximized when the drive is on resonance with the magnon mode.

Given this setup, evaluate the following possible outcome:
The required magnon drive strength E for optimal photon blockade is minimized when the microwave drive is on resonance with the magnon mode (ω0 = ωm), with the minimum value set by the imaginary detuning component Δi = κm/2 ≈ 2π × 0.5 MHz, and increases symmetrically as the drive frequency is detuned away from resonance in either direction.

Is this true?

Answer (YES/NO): YES